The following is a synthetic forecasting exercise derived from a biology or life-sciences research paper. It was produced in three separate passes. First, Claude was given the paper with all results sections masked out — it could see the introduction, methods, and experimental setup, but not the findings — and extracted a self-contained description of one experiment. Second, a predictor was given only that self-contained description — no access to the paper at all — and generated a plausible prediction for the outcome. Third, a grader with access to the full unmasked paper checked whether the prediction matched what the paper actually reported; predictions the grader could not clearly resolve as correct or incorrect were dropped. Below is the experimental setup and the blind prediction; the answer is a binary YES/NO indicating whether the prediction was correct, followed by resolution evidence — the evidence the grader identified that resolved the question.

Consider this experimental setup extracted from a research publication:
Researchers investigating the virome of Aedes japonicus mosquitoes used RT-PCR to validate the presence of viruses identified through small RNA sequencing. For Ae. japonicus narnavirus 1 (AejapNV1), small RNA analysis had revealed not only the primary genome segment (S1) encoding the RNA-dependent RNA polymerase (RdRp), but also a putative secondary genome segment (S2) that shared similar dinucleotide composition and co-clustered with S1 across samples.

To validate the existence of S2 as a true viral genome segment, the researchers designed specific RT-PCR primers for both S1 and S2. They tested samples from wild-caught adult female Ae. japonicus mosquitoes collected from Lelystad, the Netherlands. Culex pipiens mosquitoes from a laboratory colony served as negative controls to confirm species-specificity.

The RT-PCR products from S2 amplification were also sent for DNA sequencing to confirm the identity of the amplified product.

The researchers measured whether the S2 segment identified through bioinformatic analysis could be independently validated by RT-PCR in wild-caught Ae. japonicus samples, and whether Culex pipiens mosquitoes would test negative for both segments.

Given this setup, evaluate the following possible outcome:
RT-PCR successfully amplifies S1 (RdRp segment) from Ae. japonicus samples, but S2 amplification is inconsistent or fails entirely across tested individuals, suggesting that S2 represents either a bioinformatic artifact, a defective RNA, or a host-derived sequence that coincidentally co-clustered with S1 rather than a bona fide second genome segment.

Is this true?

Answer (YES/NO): NO